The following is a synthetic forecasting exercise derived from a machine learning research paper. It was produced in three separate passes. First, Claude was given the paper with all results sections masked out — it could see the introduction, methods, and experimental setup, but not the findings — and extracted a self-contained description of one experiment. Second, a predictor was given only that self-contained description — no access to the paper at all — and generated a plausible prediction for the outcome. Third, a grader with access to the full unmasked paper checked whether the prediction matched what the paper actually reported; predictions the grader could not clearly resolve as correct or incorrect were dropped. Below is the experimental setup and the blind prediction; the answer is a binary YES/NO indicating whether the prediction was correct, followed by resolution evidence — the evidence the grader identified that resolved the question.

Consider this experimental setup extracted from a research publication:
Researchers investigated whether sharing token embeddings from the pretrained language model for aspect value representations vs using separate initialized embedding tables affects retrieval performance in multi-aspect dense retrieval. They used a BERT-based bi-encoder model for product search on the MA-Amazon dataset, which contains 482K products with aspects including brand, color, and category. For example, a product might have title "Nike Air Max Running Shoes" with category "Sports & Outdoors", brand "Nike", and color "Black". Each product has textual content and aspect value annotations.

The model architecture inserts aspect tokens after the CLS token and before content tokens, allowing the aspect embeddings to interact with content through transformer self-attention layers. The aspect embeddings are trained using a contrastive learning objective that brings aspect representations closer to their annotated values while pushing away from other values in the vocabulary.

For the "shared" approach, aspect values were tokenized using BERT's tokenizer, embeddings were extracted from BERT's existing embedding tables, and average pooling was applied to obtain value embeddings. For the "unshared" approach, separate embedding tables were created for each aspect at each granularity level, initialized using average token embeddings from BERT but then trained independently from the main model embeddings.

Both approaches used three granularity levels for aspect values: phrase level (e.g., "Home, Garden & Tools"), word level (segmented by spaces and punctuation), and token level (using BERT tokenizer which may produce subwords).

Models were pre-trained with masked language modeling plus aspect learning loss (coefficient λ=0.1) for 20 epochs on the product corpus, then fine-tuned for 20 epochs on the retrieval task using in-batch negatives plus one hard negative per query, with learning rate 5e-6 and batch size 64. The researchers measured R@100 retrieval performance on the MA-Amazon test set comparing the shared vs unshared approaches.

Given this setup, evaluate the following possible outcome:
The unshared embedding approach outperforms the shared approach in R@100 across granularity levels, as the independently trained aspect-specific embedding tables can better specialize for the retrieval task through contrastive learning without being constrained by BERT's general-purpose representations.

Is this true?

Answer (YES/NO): YES